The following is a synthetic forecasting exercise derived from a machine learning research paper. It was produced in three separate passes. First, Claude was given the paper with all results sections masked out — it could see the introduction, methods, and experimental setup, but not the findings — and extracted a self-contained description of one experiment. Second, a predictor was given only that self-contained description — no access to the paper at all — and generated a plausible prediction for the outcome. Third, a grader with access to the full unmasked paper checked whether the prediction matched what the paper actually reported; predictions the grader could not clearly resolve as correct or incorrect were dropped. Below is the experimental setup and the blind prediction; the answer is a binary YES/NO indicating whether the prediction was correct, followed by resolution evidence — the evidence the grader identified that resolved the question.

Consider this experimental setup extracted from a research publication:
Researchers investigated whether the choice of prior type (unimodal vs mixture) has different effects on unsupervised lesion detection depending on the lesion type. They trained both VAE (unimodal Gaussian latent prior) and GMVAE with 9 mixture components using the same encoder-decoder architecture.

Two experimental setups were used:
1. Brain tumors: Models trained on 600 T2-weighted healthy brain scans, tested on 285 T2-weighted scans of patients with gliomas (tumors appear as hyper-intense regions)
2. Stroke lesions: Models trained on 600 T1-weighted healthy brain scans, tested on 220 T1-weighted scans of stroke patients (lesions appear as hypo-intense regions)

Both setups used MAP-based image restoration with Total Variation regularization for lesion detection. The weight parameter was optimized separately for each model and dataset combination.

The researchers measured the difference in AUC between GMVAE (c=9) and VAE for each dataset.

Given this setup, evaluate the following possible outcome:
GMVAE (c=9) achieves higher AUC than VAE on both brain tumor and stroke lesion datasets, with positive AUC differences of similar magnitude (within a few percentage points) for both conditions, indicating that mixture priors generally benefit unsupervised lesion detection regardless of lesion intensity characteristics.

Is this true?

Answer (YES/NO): NO